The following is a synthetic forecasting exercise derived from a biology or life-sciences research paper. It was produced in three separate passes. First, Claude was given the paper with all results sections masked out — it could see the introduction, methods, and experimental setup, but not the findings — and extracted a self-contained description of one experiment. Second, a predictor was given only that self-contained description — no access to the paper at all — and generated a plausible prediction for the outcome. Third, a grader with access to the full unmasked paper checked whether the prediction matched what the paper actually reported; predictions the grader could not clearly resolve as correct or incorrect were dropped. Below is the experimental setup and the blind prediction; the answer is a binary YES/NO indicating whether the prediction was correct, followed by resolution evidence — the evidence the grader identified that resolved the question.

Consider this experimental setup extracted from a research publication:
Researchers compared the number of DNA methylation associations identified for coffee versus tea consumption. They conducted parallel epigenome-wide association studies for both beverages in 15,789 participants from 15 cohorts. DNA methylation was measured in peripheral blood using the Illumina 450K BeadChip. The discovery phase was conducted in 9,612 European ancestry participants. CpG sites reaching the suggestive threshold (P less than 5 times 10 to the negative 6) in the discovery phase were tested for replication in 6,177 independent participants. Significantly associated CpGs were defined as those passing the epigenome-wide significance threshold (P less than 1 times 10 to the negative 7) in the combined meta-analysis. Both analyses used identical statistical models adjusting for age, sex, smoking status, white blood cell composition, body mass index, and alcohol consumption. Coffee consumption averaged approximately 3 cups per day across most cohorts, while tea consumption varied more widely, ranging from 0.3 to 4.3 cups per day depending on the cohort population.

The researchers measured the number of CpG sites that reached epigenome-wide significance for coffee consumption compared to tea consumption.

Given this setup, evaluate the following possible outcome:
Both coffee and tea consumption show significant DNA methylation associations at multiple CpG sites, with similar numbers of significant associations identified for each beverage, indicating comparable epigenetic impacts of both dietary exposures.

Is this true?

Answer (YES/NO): NO